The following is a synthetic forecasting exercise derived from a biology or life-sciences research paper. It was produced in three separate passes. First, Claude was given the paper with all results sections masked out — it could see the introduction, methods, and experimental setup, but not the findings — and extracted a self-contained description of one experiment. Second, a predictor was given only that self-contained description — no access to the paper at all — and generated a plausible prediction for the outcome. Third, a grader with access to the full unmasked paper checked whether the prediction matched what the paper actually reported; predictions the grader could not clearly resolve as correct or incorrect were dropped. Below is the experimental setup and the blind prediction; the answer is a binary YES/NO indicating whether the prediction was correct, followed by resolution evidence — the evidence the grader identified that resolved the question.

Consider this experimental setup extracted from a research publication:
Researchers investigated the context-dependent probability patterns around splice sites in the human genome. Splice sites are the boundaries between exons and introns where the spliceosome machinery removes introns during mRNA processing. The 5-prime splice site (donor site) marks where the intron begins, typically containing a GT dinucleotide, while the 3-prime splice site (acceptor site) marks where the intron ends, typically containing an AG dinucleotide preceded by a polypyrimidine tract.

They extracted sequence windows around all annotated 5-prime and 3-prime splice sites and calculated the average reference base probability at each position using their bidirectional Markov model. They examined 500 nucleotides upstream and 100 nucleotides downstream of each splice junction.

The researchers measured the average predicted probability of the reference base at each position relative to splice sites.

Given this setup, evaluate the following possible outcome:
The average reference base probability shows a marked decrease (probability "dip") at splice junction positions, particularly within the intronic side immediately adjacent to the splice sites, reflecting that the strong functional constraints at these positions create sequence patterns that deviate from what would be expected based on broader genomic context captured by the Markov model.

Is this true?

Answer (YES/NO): NO